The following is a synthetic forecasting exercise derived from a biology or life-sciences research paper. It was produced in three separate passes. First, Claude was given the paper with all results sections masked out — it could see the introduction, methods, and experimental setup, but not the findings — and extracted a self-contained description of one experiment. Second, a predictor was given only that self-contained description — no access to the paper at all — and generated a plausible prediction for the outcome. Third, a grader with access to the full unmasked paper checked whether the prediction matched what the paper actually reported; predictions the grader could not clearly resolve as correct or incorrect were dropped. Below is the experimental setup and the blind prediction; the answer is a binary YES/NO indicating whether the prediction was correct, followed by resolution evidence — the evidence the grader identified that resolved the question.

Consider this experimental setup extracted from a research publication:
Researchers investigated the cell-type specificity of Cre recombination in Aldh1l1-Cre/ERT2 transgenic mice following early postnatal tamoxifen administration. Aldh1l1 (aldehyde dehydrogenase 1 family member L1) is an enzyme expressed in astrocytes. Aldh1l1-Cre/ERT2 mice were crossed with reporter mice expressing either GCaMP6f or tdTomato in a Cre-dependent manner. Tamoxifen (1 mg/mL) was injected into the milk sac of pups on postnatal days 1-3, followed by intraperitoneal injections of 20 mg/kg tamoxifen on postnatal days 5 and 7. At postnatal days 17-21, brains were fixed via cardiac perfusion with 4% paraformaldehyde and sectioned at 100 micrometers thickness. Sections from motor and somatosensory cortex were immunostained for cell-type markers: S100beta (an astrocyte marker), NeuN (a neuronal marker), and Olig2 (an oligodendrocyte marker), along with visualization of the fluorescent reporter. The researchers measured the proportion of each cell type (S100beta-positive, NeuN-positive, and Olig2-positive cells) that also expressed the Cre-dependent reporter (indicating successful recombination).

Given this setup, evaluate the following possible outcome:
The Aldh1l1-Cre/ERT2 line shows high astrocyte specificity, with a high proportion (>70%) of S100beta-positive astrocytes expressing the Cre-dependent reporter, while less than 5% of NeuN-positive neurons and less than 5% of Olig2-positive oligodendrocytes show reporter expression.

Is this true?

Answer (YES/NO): YES